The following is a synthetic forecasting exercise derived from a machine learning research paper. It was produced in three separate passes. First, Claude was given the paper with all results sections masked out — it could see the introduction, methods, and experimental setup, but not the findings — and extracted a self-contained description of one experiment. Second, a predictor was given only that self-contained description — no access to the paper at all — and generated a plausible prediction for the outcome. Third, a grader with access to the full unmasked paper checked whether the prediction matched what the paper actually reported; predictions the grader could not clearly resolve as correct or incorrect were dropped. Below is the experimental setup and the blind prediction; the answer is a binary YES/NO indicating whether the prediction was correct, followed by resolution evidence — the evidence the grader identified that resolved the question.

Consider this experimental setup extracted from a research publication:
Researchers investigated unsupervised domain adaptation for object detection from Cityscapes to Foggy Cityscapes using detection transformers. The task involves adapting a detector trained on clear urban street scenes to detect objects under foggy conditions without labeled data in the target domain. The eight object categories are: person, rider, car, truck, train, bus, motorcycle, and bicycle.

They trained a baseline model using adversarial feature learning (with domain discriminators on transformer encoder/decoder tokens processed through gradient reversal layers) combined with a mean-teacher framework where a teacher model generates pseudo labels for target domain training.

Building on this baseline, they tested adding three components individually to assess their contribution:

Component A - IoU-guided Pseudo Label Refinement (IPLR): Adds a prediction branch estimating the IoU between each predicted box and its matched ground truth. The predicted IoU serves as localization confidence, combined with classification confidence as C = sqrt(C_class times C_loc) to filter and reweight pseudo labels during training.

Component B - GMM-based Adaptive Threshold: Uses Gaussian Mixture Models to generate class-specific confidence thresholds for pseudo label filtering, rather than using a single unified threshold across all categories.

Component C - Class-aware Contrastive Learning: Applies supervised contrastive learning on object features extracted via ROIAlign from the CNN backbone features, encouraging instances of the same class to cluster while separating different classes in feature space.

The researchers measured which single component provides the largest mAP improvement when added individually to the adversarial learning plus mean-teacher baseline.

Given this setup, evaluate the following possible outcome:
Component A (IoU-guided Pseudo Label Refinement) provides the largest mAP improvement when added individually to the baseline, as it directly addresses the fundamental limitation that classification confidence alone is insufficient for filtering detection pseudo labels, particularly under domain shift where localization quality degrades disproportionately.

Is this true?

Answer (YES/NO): YES